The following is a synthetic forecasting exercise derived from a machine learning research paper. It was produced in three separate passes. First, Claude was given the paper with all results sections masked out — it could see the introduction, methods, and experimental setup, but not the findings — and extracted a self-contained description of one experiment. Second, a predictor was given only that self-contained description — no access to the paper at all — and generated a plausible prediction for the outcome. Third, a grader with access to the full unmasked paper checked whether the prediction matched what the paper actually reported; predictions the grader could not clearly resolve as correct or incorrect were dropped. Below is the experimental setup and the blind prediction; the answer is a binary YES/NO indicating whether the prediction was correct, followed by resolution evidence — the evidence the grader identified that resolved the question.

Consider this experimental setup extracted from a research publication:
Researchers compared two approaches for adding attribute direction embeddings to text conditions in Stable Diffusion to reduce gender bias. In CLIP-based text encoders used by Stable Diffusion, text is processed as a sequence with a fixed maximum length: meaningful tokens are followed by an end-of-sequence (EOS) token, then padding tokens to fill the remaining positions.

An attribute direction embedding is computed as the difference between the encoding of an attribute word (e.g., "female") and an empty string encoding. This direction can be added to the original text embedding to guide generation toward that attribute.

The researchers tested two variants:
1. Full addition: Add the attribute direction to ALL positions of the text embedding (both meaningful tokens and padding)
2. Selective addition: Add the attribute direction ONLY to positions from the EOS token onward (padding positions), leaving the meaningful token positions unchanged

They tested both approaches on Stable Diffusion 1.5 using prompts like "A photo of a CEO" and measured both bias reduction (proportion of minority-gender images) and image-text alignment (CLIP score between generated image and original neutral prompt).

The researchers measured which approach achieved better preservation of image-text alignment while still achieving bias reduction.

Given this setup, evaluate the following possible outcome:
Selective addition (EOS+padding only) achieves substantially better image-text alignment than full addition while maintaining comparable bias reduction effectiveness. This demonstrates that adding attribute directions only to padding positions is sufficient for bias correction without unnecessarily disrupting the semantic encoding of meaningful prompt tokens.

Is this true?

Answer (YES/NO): YES